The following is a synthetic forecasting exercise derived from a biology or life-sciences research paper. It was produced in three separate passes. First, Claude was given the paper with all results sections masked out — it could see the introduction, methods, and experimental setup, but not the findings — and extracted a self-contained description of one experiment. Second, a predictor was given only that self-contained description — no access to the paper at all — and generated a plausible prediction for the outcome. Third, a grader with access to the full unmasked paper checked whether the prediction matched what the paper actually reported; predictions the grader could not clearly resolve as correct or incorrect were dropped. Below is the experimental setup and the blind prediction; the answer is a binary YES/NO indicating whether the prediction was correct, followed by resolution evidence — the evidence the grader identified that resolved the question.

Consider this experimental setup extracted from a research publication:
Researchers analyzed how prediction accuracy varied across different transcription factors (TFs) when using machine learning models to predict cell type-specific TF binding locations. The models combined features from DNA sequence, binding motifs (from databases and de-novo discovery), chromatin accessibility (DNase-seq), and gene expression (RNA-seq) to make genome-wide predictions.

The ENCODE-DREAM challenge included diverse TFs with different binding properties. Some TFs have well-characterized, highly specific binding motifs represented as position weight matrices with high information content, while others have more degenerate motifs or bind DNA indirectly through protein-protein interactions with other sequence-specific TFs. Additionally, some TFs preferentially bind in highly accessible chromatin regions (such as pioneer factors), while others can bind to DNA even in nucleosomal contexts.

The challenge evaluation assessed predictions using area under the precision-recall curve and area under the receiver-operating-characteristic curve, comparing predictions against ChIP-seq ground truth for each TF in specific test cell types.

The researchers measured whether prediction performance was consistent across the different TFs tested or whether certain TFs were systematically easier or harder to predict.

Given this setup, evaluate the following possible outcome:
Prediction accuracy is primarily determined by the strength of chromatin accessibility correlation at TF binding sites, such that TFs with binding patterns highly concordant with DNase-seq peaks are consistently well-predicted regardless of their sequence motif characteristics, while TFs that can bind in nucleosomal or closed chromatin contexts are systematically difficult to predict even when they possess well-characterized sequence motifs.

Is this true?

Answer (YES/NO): NO